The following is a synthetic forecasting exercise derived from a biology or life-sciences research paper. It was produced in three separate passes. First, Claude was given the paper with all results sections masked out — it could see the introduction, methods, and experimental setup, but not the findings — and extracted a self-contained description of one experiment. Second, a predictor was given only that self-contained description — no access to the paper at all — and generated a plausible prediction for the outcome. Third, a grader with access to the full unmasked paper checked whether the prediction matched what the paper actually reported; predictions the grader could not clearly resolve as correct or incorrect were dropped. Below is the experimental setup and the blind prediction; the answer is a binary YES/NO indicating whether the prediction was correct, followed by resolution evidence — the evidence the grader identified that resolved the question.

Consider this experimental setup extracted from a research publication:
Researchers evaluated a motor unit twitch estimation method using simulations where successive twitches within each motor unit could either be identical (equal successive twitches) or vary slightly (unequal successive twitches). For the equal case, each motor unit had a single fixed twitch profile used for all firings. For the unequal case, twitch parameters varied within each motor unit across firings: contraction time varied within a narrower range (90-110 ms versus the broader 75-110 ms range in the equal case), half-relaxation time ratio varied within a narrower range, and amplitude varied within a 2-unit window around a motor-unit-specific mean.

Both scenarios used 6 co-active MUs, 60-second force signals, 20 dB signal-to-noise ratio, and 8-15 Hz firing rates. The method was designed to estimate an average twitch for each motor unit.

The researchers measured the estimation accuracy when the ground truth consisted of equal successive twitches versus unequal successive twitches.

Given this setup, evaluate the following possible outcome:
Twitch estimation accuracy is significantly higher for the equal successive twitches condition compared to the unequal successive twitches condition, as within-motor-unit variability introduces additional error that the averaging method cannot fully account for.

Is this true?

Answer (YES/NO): NO